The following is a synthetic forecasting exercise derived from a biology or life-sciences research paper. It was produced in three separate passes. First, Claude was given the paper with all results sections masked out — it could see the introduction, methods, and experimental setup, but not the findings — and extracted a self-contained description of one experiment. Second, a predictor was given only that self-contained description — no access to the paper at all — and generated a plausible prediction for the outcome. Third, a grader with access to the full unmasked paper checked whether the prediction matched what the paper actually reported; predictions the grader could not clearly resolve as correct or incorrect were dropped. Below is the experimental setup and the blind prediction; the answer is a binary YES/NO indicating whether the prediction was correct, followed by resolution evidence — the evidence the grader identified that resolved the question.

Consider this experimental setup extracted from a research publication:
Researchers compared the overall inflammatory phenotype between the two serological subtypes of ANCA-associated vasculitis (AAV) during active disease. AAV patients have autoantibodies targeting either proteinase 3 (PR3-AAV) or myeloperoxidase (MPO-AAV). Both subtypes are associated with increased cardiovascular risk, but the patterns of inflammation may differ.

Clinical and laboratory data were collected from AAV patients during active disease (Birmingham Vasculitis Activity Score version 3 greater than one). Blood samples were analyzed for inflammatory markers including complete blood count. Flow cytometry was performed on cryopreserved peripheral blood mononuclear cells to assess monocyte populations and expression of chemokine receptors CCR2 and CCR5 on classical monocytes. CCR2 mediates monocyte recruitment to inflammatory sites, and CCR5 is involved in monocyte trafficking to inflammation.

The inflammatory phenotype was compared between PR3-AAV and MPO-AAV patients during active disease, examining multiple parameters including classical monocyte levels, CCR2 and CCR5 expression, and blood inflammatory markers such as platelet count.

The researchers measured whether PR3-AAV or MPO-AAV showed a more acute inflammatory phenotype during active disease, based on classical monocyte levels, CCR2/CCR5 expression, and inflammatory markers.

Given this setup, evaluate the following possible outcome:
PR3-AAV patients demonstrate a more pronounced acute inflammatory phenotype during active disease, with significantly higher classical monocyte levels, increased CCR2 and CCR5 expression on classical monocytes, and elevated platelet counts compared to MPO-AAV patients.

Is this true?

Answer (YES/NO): NO